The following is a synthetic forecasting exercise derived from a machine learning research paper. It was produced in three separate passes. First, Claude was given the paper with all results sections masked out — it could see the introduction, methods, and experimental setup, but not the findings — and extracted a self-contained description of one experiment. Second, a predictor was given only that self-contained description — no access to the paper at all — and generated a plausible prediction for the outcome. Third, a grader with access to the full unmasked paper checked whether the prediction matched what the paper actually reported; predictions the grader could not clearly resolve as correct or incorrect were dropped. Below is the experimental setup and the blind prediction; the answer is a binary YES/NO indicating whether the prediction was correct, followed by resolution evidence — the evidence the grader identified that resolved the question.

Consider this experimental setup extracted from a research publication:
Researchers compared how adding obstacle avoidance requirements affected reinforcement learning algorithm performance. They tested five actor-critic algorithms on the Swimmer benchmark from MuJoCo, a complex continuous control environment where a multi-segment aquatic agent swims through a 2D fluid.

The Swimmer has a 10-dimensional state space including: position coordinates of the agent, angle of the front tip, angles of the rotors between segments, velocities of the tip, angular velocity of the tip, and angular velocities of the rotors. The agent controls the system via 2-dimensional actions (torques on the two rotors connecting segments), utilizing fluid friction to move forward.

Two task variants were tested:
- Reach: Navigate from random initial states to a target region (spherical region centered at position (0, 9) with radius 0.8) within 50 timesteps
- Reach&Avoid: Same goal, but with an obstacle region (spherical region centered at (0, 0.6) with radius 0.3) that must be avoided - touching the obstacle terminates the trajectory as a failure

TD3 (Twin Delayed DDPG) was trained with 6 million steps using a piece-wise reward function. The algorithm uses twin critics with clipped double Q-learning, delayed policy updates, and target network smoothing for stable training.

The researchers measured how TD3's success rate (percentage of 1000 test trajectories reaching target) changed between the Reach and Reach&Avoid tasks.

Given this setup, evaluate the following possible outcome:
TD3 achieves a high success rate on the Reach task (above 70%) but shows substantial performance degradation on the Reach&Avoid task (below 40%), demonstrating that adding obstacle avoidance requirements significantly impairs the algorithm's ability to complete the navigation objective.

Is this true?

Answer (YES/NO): NO